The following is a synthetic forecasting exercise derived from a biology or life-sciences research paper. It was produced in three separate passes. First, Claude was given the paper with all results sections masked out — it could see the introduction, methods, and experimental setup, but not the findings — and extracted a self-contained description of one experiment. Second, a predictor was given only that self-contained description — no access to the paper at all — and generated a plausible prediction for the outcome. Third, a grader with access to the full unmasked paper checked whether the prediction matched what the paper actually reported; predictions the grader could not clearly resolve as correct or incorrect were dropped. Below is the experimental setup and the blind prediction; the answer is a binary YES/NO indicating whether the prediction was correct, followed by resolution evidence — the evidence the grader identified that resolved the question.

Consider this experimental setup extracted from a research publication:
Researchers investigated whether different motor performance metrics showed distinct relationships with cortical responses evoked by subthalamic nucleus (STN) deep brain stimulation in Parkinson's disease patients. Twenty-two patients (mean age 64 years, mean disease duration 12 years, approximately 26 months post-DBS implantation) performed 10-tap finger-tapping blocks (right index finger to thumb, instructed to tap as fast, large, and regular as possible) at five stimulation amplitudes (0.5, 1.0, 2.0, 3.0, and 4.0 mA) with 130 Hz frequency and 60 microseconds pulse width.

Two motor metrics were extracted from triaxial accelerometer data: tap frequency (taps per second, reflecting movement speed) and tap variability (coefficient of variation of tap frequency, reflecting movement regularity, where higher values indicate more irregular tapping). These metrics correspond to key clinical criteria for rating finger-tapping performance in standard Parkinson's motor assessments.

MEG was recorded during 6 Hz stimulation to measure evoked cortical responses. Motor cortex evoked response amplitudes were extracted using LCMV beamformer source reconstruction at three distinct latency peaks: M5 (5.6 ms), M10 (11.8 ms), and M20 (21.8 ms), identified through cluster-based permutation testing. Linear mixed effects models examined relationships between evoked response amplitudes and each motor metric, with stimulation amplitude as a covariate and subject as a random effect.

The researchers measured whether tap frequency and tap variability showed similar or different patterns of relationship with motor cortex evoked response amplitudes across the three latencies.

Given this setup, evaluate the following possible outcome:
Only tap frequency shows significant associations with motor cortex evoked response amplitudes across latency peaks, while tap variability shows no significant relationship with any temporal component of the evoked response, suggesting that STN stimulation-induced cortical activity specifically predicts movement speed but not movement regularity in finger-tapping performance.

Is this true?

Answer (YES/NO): NO